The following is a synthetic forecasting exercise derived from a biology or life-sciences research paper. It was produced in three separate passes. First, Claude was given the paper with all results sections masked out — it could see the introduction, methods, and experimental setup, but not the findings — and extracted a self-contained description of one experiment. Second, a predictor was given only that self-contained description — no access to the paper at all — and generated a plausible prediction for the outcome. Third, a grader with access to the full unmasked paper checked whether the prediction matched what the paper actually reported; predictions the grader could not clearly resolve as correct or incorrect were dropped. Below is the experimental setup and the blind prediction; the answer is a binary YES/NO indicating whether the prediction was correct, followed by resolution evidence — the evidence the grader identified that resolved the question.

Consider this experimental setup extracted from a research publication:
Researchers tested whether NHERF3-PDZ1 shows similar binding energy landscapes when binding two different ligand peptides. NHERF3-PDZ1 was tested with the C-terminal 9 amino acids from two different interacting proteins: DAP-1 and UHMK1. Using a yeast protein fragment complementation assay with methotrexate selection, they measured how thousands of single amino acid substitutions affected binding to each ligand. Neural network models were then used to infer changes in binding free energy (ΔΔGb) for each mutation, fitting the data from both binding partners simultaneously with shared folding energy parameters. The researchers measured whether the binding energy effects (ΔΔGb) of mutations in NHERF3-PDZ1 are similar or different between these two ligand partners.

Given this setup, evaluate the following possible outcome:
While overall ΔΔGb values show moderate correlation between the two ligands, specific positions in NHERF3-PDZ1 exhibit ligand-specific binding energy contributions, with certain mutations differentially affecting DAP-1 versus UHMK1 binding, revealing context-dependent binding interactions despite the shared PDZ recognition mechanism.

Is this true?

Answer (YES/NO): NO